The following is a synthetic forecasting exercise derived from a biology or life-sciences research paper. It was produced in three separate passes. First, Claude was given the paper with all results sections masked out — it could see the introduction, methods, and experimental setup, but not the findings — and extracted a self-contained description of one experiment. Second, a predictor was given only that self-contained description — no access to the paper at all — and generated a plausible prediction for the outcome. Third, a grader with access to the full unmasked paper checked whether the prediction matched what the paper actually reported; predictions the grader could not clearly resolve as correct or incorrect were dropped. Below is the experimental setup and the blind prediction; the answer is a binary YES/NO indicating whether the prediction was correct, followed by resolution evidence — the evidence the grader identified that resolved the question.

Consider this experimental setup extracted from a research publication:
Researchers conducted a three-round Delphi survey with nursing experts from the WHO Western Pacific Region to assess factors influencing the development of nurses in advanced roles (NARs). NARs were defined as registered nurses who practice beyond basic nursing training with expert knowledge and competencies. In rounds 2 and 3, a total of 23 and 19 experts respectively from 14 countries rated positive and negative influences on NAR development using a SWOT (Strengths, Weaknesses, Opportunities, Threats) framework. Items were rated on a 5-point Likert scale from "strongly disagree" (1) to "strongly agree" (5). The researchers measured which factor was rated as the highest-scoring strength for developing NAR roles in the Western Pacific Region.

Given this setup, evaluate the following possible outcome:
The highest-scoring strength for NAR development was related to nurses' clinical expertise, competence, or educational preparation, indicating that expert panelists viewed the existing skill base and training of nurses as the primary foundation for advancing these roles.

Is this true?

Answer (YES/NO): NO